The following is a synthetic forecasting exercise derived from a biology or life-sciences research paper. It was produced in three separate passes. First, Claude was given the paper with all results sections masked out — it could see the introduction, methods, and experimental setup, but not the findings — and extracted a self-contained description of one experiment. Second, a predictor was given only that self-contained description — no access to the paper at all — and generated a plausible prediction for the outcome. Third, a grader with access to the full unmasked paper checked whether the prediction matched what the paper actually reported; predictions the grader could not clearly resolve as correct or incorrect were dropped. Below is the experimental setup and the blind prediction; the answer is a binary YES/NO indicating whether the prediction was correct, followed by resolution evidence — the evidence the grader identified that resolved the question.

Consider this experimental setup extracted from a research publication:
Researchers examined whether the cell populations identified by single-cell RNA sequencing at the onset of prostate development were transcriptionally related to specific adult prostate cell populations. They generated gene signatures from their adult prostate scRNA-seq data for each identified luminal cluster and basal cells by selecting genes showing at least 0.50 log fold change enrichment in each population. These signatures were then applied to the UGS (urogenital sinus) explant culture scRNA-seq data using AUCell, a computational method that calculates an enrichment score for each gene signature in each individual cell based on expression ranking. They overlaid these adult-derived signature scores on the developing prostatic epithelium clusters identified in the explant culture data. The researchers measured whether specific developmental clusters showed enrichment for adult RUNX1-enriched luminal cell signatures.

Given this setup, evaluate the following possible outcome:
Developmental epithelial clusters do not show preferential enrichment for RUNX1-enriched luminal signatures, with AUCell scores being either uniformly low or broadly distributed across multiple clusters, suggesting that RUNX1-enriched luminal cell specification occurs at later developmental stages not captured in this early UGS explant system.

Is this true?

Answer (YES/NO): NO